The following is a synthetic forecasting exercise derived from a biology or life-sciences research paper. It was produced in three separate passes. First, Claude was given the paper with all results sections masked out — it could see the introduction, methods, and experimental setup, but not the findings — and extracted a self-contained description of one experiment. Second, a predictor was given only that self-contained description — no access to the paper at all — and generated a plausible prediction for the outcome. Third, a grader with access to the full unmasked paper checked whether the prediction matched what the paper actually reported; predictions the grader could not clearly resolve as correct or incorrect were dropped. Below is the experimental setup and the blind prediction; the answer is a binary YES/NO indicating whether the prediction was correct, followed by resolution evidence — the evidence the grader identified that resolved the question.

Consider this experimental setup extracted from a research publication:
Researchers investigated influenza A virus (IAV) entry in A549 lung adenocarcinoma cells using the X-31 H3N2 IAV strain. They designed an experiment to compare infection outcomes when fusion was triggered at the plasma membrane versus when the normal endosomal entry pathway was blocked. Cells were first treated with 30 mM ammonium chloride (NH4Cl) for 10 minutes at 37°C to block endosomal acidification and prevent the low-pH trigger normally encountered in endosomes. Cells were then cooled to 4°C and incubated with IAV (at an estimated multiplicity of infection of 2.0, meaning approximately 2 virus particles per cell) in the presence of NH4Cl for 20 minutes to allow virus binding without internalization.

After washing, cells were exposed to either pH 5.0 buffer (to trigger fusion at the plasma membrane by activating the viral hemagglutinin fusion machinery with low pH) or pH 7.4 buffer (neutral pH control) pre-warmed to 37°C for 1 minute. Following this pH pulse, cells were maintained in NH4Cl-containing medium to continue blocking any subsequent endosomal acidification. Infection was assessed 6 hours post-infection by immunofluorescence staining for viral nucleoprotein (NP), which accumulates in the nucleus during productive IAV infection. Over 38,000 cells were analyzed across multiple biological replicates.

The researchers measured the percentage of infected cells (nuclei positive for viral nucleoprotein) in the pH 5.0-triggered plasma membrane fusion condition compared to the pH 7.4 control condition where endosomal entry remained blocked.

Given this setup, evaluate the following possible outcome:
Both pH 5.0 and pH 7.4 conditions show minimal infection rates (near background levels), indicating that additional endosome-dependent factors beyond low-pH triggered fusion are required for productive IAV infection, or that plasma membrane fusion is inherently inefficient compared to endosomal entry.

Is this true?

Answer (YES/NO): NO